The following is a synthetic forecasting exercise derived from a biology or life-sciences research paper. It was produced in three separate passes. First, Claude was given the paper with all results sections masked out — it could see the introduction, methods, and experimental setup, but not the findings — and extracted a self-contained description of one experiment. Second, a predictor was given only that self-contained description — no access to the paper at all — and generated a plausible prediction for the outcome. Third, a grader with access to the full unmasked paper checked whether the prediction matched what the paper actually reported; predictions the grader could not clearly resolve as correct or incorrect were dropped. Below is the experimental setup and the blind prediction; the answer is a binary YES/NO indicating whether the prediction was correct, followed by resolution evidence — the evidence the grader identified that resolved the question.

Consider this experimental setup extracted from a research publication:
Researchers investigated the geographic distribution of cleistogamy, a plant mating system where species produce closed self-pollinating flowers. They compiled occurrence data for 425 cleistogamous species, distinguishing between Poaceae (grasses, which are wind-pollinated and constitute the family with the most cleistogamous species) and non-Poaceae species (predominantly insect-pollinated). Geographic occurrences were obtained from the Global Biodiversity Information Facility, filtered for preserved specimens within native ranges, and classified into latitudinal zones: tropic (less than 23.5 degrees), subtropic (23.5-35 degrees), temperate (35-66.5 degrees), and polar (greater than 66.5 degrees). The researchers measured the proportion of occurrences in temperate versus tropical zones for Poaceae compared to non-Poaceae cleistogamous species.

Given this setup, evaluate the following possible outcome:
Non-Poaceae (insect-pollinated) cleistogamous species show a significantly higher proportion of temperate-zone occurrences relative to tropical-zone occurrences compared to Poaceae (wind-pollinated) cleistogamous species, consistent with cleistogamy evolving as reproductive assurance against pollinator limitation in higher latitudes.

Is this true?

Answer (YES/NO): YES